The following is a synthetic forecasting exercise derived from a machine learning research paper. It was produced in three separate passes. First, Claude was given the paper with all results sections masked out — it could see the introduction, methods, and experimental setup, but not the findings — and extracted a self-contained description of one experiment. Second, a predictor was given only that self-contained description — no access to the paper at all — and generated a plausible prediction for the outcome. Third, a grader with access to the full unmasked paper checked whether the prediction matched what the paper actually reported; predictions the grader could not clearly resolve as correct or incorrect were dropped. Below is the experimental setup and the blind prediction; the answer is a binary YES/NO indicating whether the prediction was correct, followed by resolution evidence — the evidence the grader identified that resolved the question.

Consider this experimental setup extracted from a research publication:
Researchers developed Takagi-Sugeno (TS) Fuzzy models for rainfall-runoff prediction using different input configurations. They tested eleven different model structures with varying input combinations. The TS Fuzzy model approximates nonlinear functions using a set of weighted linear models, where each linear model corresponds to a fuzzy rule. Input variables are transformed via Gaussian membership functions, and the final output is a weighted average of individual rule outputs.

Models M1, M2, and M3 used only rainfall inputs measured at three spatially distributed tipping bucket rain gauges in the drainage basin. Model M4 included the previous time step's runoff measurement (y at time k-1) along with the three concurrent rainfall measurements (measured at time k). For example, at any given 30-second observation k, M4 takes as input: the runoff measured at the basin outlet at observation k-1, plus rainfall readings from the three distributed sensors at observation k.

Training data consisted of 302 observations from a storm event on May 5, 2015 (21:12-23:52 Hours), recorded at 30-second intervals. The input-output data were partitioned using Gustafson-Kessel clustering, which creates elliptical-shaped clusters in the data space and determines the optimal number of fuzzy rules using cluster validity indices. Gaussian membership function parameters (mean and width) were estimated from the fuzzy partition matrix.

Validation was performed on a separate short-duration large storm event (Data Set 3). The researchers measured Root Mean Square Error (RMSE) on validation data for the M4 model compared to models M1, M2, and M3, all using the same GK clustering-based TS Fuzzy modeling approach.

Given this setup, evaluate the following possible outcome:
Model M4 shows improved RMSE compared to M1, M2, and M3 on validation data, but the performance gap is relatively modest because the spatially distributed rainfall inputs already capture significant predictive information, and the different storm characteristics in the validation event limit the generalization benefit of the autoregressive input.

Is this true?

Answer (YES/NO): NO